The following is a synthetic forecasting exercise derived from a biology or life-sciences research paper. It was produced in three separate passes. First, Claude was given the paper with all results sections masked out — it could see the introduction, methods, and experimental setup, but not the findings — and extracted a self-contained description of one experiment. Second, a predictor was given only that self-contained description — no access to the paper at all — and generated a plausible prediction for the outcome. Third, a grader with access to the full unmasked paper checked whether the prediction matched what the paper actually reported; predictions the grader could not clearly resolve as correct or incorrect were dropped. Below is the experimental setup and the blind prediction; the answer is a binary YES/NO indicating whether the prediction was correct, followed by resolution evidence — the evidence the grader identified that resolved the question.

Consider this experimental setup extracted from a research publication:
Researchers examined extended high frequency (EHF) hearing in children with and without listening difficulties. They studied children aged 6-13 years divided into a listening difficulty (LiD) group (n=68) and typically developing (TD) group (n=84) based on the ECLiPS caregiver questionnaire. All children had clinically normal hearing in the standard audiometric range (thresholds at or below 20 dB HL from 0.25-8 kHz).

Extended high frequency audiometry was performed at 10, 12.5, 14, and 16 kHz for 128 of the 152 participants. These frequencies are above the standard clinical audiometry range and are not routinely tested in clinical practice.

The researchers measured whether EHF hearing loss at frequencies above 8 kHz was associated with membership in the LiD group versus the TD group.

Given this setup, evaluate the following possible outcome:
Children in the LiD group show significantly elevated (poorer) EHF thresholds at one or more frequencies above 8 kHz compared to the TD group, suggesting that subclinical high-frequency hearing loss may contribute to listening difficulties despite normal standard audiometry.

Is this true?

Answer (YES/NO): YES